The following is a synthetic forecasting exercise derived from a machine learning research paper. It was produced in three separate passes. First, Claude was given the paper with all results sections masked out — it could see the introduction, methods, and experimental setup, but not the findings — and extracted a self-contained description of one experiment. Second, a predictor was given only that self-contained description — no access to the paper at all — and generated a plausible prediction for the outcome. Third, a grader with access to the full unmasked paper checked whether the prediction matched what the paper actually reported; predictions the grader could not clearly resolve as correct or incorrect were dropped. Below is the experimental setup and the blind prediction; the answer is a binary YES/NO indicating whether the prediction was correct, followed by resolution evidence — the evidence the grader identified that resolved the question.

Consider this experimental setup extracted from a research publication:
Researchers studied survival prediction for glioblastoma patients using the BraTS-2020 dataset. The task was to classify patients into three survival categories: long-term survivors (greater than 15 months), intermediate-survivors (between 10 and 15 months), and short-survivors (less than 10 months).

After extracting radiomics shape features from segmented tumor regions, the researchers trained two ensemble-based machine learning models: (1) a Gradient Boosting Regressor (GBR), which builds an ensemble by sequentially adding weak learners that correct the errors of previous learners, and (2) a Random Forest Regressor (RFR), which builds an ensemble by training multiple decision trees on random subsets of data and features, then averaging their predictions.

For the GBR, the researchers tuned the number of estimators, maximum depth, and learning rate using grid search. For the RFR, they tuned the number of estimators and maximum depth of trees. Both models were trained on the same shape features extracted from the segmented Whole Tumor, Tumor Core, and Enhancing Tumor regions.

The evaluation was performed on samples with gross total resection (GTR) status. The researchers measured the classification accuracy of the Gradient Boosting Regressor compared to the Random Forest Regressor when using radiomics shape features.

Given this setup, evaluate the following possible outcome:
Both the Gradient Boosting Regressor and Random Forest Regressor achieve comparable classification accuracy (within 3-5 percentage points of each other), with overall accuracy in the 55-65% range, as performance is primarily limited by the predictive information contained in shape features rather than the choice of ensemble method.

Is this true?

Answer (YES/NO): NO